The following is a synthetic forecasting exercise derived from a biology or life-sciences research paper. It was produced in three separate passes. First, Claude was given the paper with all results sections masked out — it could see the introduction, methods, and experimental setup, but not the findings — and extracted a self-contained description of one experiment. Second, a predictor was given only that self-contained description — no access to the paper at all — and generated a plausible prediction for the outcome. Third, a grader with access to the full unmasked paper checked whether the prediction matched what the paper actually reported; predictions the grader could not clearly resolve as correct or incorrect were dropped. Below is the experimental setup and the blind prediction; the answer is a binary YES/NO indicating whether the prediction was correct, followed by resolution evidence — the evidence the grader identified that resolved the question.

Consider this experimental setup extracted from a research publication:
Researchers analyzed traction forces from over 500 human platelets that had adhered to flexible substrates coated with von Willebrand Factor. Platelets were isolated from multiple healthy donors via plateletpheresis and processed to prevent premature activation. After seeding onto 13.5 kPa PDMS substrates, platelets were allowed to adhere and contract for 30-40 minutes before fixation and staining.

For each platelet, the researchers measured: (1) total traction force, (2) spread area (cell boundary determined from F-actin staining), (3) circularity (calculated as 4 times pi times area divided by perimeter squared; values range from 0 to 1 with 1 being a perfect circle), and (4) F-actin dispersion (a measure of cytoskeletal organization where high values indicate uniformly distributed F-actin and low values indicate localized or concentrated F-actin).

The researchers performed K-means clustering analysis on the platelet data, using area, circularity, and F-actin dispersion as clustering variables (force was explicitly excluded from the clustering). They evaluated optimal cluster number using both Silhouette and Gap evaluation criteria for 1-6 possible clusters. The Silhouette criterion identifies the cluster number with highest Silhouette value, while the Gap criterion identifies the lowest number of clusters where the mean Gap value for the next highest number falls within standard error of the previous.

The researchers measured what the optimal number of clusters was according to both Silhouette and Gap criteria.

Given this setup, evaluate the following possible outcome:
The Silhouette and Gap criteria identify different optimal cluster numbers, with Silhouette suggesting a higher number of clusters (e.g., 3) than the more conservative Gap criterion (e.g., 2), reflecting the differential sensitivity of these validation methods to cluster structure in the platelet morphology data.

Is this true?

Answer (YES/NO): NO